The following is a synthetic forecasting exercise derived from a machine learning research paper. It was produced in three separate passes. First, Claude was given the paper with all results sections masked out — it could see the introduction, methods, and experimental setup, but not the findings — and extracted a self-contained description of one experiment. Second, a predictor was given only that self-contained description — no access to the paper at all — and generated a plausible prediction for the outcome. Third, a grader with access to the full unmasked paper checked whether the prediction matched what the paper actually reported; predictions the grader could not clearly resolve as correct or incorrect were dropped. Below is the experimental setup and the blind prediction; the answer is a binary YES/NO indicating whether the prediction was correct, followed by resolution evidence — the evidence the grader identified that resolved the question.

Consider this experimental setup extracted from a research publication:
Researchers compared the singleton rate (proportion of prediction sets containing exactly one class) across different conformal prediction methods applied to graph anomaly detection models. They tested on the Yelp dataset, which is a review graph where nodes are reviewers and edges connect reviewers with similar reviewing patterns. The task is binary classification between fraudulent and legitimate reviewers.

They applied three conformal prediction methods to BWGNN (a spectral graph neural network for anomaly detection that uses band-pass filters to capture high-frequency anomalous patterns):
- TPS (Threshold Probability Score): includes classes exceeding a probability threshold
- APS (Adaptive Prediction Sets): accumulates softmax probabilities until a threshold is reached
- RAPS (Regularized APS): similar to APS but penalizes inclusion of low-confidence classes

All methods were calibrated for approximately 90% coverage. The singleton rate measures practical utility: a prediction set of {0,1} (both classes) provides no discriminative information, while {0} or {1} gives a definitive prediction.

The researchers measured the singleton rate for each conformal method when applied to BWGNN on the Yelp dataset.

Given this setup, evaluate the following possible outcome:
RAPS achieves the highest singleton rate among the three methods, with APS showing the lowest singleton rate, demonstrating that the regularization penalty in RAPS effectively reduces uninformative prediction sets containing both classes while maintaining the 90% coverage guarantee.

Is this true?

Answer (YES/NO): NO